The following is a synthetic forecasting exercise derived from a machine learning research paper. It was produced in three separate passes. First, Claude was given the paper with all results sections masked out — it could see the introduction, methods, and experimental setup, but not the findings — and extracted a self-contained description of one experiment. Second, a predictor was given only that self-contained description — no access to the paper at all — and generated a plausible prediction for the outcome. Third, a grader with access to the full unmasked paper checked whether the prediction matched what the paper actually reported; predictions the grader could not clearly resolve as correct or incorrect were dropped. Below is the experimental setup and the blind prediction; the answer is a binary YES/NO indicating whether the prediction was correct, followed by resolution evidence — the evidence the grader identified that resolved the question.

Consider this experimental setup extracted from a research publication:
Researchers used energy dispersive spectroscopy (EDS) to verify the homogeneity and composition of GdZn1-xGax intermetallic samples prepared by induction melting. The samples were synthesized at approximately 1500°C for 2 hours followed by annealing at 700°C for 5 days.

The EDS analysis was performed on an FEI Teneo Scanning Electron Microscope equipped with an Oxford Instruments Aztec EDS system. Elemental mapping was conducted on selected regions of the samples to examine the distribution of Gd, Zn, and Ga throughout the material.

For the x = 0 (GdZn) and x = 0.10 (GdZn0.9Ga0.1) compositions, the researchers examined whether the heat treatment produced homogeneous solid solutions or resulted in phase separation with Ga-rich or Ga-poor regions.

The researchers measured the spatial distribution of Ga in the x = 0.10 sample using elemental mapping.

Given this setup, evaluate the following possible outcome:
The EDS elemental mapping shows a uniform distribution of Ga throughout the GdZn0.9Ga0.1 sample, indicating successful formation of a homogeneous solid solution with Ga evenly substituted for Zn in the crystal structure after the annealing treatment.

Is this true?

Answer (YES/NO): NO